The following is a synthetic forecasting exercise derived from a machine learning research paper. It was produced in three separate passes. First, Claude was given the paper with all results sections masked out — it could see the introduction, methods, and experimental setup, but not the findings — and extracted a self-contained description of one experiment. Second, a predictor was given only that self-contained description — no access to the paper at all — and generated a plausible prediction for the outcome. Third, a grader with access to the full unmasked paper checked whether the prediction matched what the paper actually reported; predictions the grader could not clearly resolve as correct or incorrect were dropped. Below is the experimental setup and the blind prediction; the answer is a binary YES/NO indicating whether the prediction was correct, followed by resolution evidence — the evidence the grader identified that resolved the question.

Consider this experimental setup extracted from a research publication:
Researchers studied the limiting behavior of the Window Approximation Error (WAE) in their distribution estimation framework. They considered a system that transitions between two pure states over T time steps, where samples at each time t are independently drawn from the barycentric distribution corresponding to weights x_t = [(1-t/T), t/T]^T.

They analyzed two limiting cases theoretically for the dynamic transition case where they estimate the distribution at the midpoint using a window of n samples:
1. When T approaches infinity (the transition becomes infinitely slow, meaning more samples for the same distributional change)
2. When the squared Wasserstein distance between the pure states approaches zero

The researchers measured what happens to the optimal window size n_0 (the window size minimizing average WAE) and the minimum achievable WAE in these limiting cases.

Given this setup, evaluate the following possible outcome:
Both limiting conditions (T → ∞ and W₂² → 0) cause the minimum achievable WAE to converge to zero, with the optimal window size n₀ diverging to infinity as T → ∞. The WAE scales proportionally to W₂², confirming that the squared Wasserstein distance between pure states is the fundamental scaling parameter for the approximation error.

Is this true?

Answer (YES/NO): NO